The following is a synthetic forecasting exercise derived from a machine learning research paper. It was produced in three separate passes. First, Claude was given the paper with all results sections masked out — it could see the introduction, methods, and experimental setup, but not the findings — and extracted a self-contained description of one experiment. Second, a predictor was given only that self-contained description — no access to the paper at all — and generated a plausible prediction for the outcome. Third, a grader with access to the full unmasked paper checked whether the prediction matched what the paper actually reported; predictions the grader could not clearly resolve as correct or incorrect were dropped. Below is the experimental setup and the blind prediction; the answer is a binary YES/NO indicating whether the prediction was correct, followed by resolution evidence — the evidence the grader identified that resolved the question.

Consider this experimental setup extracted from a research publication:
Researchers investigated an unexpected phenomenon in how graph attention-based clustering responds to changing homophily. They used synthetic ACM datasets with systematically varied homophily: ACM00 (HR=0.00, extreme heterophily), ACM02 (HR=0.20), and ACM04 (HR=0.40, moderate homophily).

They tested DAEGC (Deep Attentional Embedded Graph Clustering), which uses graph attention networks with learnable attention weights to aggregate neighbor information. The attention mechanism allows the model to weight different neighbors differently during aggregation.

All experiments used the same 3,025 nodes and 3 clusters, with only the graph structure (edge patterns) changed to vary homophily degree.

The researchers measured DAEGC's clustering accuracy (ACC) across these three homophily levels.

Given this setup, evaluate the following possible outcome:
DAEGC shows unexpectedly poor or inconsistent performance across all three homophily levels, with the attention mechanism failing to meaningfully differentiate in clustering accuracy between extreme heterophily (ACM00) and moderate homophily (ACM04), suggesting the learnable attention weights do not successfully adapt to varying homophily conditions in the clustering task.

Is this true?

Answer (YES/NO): NO